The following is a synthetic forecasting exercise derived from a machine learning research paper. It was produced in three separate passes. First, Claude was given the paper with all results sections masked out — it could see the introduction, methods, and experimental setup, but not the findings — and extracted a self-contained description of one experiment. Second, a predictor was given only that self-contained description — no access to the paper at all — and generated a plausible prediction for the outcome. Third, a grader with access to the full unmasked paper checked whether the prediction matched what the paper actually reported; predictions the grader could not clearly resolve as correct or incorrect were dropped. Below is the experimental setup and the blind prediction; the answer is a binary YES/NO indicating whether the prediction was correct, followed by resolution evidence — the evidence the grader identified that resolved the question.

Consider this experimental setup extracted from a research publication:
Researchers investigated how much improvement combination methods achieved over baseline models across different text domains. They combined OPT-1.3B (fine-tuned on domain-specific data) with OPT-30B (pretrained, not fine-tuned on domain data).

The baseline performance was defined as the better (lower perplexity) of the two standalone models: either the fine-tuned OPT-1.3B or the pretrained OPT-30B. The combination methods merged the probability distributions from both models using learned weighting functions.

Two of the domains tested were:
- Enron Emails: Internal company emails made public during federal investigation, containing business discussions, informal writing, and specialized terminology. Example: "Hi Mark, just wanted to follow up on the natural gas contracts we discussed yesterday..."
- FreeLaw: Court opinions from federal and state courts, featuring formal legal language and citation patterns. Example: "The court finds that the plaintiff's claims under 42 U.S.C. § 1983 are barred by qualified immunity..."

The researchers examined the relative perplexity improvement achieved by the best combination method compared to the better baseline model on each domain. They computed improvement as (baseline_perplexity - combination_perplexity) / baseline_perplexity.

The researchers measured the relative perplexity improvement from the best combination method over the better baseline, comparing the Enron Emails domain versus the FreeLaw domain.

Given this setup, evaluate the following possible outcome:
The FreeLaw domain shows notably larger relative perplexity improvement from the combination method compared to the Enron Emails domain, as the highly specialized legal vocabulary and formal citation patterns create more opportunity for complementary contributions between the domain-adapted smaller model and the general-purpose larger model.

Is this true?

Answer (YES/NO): YES